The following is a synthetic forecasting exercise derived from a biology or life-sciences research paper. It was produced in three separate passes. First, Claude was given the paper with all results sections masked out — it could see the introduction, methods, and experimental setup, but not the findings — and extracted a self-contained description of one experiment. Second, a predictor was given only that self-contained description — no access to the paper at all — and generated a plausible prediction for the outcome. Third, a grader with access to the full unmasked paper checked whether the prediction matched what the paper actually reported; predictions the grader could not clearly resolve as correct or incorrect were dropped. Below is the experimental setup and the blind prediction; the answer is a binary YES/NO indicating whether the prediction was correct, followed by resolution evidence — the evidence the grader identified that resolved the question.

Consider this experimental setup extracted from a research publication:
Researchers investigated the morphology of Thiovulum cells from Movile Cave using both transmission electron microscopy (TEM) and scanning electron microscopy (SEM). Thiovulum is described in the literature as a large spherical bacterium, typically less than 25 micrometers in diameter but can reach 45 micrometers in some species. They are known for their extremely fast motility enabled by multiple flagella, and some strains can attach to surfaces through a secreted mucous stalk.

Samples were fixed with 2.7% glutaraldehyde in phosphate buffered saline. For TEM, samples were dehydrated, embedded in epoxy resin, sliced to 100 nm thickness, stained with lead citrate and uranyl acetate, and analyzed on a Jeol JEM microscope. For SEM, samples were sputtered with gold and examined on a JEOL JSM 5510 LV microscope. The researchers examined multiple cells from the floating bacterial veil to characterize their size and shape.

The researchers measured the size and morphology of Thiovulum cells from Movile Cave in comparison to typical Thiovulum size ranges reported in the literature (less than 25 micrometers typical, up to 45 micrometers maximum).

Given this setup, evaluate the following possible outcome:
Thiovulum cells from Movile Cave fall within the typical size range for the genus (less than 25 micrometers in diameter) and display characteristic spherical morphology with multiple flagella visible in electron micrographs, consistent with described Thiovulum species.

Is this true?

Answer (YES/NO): NO